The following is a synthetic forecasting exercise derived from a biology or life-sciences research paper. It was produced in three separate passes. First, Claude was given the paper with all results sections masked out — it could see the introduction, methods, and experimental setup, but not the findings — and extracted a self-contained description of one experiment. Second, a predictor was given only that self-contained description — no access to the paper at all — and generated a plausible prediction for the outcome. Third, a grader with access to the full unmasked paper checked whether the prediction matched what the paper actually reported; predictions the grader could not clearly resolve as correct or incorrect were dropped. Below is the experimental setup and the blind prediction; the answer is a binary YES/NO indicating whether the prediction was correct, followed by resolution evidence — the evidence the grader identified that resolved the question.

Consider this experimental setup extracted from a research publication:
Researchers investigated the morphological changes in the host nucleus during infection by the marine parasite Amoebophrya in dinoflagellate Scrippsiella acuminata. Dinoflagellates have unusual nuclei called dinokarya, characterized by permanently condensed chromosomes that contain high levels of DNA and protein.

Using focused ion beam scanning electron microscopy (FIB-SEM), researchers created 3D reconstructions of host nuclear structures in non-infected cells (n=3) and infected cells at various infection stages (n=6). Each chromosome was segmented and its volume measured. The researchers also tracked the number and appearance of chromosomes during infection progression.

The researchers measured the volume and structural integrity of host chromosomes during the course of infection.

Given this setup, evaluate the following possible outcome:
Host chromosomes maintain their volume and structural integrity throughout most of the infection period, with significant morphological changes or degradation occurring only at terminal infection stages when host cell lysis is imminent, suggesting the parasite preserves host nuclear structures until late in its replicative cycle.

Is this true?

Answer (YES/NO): NO